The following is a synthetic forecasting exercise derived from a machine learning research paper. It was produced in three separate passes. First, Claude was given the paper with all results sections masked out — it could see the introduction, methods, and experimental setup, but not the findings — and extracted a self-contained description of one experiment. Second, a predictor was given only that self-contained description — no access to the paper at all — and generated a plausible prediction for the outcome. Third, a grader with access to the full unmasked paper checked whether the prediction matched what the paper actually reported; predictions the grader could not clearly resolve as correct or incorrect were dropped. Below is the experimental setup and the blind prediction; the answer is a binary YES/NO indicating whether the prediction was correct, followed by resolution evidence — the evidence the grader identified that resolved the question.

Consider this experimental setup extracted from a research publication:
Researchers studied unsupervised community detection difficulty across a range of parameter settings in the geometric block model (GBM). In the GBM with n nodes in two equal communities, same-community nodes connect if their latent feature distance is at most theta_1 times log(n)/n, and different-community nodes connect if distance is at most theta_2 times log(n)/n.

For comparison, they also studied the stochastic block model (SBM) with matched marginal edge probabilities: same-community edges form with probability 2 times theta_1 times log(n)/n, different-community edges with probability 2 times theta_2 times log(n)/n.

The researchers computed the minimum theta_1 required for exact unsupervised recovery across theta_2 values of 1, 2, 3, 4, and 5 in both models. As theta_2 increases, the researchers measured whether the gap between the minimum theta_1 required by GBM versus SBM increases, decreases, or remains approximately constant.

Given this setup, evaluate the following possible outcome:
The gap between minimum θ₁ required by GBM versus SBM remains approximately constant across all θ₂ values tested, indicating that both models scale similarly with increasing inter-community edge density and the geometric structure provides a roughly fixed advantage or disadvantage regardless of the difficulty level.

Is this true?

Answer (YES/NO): NO